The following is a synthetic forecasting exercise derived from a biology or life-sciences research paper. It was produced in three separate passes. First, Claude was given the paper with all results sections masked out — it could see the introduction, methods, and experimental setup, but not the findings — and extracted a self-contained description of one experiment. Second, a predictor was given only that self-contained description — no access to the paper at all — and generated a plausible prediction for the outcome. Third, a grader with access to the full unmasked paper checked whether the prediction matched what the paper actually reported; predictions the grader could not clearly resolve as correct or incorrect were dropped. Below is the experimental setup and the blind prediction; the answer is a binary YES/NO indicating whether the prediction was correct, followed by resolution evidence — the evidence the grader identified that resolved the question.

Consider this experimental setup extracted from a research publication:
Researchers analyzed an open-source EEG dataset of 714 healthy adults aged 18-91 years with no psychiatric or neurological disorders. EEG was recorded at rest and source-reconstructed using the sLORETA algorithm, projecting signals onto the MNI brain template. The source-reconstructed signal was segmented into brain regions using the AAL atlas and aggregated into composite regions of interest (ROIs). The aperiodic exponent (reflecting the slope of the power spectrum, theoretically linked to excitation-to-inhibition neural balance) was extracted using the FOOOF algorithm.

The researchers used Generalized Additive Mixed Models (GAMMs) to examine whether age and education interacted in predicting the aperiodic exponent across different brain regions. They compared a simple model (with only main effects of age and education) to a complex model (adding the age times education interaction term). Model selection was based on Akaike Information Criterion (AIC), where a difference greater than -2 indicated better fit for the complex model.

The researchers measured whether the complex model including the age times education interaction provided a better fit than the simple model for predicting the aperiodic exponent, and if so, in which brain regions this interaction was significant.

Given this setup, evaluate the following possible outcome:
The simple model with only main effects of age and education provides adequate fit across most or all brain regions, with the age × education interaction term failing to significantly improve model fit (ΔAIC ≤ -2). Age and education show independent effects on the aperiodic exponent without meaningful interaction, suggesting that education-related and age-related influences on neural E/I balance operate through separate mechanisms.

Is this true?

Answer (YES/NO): NO